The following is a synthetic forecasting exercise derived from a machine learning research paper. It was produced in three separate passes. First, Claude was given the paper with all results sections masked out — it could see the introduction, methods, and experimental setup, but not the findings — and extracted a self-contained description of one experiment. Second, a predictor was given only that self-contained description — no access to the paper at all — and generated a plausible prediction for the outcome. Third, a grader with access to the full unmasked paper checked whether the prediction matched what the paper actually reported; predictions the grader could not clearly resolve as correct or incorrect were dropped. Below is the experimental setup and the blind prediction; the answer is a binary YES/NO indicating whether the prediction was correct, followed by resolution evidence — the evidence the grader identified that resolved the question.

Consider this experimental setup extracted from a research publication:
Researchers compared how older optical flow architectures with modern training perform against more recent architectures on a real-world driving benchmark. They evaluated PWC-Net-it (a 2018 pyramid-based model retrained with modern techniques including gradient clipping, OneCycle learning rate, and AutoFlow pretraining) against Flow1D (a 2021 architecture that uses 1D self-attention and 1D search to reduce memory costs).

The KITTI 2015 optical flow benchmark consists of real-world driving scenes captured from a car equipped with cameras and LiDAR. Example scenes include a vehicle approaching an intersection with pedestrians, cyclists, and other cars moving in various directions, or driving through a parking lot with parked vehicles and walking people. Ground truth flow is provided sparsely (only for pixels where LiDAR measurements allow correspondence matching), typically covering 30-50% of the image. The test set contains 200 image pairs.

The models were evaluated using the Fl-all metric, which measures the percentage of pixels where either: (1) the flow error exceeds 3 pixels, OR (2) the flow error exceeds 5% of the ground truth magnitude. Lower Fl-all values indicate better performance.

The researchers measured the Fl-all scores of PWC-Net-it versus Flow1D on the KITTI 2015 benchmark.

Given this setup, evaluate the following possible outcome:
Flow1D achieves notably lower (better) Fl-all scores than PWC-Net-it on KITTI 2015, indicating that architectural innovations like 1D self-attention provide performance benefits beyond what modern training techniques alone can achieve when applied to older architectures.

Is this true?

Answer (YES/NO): NO